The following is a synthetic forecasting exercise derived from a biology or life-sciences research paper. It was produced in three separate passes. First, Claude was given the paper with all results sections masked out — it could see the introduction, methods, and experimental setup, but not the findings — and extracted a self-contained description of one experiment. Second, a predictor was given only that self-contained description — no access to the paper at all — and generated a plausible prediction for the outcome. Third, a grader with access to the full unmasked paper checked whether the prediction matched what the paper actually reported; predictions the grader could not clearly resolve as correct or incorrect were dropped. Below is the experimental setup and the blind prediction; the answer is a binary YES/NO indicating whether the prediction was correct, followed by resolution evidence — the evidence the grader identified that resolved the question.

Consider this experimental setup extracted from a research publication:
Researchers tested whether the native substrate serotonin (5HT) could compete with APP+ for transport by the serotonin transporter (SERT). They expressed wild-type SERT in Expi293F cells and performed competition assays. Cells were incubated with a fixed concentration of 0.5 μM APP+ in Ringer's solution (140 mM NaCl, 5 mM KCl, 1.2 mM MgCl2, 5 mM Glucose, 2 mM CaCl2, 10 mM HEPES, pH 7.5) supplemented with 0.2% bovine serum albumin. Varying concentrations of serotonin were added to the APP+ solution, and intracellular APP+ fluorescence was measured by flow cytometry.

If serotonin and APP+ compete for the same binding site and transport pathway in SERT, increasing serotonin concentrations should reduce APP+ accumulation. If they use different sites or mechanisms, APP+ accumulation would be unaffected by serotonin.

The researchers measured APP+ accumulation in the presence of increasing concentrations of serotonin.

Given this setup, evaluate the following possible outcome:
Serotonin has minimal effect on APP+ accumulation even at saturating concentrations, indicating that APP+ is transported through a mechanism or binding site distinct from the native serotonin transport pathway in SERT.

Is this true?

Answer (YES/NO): NO